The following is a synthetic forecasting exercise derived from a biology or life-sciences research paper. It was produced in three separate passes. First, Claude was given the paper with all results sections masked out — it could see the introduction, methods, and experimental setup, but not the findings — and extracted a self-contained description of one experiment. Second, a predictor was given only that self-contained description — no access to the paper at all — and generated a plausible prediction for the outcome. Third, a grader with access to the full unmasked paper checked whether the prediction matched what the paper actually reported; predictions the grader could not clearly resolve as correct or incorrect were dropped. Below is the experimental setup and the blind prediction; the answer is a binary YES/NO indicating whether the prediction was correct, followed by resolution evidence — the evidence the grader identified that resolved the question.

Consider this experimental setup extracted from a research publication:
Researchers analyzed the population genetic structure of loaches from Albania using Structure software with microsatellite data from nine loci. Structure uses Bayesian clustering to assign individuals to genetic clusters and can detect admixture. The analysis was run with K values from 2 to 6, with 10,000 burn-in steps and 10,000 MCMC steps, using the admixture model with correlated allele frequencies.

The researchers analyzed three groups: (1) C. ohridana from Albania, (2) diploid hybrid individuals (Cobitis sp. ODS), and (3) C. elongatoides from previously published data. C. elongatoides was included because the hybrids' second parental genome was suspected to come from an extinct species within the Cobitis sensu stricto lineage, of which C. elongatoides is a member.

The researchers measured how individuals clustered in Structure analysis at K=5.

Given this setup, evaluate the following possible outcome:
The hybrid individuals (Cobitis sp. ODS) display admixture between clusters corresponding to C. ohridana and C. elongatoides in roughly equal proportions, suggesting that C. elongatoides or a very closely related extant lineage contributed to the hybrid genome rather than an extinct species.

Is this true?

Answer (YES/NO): NO